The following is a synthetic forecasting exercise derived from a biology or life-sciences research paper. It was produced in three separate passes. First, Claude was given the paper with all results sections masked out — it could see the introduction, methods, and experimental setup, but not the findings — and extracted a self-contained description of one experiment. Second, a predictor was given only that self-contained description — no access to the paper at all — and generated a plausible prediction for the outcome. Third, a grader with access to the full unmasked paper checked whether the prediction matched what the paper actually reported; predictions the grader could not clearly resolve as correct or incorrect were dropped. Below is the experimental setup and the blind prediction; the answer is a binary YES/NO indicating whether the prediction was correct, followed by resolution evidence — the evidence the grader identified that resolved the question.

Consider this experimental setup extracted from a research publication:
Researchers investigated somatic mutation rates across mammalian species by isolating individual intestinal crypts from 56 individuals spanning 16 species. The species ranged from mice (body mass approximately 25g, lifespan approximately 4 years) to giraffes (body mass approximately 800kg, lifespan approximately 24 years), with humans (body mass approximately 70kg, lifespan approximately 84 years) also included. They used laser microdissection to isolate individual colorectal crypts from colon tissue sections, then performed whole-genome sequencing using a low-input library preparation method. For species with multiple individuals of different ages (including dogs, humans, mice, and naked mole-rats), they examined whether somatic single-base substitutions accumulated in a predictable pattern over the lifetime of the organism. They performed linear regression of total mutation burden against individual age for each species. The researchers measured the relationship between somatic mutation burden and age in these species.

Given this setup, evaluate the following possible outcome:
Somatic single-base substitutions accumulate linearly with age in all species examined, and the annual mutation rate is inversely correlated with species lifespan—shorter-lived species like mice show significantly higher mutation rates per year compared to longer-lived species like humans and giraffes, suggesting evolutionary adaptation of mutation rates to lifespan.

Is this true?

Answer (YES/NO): YES